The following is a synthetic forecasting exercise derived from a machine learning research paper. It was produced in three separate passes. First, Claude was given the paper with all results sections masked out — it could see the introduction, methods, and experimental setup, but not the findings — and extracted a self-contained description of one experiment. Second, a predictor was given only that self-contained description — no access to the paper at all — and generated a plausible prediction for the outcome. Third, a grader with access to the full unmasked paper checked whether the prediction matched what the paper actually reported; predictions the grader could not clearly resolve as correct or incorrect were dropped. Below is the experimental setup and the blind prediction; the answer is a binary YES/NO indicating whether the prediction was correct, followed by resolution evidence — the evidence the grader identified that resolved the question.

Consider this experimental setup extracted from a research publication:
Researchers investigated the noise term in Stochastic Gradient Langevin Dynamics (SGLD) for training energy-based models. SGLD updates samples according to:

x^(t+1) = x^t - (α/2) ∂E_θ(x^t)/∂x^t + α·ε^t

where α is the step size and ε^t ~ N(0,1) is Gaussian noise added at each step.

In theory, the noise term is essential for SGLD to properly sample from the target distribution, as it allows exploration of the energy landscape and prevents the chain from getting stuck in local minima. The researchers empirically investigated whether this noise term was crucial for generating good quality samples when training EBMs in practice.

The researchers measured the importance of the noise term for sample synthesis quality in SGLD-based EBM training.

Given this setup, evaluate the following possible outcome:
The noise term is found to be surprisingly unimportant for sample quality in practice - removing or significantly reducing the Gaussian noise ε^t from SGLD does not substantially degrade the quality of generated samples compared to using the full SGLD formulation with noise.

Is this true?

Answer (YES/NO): YES